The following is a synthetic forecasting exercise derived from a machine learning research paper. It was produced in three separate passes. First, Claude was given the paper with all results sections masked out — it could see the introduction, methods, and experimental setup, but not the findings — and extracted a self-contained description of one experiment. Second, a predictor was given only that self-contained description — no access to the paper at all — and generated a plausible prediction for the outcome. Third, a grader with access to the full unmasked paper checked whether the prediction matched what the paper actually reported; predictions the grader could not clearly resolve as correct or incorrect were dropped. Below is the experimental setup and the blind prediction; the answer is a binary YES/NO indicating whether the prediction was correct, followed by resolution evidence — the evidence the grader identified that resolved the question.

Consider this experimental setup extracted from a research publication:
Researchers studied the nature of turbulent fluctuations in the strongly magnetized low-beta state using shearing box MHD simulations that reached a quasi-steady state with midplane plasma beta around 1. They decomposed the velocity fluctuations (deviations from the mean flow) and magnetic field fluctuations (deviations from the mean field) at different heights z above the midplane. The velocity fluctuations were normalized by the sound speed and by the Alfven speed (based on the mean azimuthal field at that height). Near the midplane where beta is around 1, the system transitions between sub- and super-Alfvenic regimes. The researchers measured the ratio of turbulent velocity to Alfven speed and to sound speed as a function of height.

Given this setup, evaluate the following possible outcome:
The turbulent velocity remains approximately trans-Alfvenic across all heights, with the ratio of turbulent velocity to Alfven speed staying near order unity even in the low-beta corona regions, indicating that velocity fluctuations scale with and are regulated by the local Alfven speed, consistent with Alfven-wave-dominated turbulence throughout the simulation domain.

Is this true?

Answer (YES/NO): YES